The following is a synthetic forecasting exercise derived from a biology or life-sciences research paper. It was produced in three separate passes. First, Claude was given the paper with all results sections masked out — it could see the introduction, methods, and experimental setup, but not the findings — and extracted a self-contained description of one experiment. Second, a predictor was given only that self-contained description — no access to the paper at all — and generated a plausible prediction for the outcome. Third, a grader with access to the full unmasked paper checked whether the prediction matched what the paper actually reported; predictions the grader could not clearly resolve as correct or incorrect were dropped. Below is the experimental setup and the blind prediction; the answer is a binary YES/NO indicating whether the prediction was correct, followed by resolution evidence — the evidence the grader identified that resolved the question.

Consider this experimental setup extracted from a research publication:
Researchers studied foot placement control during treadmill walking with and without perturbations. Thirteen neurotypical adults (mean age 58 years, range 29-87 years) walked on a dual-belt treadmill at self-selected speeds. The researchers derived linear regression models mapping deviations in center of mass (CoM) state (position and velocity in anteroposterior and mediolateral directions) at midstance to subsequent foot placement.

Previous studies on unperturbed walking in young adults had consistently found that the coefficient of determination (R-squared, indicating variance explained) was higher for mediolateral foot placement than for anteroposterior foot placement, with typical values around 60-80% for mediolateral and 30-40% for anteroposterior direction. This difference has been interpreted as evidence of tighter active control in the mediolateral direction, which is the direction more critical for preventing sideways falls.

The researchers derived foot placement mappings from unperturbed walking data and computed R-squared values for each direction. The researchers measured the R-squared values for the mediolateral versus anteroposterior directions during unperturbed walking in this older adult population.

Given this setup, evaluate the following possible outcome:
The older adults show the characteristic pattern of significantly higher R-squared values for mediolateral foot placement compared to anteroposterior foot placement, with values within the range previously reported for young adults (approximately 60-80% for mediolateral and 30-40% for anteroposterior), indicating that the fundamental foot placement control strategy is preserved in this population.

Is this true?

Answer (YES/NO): YES